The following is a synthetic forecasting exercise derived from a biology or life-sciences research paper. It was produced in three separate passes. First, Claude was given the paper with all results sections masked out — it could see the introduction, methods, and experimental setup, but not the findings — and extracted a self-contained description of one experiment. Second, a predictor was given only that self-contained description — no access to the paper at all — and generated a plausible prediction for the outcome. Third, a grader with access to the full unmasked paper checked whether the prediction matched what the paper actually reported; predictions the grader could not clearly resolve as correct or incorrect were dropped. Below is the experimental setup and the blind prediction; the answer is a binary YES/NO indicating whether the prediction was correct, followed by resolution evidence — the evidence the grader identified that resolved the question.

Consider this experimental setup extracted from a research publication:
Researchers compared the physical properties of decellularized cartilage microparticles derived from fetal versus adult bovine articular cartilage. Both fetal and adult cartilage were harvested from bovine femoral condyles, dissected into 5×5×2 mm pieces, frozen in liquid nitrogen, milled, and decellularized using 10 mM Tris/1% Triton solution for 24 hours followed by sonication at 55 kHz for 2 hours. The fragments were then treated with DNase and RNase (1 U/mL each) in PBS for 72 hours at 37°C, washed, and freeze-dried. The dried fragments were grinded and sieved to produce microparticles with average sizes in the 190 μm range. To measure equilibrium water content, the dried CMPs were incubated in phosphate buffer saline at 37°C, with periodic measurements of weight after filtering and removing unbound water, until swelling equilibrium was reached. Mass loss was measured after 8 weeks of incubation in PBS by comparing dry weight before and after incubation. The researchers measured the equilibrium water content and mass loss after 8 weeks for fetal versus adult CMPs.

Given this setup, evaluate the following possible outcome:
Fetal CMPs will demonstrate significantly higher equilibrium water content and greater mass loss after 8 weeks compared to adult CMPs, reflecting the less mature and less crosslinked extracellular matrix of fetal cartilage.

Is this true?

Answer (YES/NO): NO